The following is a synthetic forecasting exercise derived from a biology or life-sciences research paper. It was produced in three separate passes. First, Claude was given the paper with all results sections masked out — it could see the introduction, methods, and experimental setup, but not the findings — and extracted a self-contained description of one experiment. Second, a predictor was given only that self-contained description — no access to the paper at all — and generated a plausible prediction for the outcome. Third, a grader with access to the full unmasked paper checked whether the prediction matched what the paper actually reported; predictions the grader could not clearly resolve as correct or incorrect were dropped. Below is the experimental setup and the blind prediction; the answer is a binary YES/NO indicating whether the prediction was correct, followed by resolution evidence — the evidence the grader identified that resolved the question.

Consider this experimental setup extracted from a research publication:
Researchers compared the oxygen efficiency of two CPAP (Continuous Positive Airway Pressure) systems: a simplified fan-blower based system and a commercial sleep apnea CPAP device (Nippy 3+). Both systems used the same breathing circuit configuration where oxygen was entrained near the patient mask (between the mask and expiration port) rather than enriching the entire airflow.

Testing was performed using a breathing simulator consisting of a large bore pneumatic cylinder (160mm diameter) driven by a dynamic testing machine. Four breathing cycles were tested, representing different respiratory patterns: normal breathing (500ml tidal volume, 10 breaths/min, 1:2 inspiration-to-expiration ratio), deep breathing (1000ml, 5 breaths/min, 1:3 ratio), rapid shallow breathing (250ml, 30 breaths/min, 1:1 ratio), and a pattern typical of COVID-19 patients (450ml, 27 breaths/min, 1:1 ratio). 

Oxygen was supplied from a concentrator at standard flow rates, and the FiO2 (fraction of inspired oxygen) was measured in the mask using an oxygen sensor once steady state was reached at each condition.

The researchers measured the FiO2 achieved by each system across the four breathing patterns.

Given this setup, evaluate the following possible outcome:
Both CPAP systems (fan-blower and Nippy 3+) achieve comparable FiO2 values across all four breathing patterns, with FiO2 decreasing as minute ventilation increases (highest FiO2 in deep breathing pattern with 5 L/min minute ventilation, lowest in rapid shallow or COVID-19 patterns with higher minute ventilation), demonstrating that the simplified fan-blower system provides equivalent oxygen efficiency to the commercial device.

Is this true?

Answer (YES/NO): NO